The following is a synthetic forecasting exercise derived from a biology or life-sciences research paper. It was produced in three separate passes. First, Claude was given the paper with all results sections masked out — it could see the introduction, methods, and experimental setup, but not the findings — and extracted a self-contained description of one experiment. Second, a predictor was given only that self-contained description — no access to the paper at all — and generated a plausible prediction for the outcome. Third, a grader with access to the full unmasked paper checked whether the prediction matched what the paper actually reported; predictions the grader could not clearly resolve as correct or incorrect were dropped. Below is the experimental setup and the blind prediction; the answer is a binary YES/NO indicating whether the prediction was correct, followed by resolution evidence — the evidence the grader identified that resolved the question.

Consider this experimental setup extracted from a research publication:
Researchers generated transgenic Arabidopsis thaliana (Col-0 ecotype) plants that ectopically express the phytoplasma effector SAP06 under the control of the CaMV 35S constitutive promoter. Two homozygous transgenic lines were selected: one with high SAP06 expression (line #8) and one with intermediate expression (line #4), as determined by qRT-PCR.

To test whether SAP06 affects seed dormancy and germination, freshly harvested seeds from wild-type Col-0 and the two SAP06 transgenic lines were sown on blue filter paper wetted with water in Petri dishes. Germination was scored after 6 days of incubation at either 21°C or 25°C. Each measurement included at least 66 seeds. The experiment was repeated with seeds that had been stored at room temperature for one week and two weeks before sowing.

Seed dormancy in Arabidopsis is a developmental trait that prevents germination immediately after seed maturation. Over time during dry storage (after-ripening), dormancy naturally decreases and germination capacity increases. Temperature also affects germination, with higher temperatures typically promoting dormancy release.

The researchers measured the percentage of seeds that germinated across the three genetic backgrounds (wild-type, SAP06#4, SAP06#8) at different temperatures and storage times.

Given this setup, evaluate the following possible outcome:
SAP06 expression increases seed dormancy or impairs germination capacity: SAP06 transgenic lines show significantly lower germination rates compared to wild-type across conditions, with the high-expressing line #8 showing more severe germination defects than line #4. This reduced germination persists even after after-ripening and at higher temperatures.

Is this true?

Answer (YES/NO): NO